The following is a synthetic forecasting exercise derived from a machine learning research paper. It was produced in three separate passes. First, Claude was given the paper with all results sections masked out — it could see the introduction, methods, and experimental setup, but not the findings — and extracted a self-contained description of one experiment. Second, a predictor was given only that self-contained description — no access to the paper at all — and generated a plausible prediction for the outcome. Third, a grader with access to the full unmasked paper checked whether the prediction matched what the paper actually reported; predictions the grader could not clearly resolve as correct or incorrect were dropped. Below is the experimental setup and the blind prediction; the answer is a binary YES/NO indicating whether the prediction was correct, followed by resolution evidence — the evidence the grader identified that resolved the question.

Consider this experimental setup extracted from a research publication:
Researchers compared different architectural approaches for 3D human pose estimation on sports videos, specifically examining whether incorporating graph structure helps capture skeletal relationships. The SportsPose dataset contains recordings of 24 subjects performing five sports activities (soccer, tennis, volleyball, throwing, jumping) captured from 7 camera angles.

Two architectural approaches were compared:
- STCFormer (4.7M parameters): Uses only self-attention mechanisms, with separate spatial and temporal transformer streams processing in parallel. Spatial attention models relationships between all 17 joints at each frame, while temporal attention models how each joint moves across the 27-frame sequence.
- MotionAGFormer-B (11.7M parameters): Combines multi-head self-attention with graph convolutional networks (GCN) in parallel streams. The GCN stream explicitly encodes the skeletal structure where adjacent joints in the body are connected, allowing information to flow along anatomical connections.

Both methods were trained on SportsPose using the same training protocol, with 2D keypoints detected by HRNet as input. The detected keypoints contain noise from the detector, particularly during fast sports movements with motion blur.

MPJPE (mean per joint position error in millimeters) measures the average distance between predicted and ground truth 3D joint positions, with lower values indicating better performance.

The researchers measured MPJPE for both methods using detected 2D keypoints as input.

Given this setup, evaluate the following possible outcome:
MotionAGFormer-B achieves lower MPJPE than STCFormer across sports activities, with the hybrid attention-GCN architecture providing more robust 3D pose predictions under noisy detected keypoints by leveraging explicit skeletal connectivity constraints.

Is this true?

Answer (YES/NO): YES